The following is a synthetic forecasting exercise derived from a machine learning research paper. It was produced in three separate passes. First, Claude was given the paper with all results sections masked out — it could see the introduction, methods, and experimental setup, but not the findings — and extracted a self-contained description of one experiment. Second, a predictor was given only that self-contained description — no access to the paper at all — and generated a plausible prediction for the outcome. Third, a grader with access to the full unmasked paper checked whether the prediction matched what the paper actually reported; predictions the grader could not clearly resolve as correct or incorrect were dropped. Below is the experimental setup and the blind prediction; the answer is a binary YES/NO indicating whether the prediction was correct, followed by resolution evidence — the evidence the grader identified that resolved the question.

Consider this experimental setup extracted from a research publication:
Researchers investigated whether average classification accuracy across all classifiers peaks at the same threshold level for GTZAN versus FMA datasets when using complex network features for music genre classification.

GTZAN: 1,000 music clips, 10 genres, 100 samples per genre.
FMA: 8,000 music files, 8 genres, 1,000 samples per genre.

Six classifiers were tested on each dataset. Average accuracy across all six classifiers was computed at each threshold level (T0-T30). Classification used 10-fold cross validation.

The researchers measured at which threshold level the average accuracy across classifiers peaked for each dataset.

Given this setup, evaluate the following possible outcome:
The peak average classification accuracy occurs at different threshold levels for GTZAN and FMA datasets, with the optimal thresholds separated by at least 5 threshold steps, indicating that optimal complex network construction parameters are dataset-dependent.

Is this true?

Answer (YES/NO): YES